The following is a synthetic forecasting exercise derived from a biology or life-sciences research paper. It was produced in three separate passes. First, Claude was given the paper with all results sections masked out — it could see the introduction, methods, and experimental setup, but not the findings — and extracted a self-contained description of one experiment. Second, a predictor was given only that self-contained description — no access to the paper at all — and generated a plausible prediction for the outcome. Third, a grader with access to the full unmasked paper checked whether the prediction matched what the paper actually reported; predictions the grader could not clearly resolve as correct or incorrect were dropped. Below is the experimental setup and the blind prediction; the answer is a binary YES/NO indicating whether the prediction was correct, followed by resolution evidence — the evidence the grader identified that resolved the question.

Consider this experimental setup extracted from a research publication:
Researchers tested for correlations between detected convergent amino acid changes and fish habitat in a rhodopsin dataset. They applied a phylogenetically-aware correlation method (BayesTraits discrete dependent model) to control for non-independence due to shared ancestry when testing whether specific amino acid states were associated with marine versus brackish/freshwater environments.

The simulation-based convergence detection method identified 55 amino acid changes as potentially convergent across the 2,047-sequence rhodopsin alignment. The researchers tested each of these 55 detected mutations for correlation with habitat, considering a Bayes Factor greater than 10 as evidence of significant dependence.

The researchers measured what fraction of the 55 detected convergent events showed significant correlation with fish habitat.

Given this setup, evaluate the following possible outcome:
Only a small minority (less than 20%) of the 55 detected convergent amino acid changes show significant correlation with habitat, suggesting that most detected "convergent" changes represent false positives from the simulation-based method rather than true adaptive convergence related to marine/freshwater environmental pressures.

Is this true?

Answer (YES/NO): NO